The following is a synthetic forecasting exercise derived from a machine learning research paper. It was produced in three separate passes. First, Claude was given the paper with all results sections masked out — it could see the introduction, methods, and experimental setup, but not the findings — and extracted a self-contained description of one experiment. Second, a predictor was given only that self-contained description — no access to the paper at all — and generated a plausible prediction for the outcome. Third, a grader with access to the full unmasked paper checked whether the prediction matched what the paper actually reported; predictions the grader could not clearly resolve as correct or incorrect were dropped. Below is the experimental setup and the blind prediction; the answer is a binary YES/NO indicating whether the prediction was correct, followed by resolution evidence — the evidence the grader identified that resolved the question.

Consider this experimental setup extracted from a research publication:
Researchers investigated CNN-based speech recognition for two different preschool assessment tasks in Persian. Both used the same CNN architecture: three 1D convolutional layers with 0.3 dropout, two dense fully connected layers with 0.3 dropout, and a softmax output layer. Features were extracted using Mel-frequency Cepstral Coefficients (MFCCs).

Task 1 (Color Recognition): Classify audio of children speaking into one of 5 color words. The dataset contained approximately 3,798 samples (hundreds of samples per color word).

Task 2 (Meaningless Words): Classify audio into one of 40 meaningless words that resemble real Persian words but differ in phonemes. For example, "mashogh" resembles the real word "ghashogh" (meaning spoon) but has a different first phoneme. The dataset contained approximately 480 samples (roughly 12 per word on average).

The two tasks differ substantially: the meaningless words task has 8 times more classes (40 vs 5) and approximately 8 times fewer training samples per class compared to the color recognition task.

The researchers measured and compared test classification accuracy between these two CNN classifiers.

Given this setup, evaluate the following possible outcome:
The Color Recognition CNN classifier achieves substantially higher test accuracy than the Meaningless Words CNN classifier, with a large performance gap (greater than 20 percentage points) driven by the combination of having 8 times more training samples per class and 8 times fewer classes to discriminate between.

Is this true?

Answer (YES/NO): NO